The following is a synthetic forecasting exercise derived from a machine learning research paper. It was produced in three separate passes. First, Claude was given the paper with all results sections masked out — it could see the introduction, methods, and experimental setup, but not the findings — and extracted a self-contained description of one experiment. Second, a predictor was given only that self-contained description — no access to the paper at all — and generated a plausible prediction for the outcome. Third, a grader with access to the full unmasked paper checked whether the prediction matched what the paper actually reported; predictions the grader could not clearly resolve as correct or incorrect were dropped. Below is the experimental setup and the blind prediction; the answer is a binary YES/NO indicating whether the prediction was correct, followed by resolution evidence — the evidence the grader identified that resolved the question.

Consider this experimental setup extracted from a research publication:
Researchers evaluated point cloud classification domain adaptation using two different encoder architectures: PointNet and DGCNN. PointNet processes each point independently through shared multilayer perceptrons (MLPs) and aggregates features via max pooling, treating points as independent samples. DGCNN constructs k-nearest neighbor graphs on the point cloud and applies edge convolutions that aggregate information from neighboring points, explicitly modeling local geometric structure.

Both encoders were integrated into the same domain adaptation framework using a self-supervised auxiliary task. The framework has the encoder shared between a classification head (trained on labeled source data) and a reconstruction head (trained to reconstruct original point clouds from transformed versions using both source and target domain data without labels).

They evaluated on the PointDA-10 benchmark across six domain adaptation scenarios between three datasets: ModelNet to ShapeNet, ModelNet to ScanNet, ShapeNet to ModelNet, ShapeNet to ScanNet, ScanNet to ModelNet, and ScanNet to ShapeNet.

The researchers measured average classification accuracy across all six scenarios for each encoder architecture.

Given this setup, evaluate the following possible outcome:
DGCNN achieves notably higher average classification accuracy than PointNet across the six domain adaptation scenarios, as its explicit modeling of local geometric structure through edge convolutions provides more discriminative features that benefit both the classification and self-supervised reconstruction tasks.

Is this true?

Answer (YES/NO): YES